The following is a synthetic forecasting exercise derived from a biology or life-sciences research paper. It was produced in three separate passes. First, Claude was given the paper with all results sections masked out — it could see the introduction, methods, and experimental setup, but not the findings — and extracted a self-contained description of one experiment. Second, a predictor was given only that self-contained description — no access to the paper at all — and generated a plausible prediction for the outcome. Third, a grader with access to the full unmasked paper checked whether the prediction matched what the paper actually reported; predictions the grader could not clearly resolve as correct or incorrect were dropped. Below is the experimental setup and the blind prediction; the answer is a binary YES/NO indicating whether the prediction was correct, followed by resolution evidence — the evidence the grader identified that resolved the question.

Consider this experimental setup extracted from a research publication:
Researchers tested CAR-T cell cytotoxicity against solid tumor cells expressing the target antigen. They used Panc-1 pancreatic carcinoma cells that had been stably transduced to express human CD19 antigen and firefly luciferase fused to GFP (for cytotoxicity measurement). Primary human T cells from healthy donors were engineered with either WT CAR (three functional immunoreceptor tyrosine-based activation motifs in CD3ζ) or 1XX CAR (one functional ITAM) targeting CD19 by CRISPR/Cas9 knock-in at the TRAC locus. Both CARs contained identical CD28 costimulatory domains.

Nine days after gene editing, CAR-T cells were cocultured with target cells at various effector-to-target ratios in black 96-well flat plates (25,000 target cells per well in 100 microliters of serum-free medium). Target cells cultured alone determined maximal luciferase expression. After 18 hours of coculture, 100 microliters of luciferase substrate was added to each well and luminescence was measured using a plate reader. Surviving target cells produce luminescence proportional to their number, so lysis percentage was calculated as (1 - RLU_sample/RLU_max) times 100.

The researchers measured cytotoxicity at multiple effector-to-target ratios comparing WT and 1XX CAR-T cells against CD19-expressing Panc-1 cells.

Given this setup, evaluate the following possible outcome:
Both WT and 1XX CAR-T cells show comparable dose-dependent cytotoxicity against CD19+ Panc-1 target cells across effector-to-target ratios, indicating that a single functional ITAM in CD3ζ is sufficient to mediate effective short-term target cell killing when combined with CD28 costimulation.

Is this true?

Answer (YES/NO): NO